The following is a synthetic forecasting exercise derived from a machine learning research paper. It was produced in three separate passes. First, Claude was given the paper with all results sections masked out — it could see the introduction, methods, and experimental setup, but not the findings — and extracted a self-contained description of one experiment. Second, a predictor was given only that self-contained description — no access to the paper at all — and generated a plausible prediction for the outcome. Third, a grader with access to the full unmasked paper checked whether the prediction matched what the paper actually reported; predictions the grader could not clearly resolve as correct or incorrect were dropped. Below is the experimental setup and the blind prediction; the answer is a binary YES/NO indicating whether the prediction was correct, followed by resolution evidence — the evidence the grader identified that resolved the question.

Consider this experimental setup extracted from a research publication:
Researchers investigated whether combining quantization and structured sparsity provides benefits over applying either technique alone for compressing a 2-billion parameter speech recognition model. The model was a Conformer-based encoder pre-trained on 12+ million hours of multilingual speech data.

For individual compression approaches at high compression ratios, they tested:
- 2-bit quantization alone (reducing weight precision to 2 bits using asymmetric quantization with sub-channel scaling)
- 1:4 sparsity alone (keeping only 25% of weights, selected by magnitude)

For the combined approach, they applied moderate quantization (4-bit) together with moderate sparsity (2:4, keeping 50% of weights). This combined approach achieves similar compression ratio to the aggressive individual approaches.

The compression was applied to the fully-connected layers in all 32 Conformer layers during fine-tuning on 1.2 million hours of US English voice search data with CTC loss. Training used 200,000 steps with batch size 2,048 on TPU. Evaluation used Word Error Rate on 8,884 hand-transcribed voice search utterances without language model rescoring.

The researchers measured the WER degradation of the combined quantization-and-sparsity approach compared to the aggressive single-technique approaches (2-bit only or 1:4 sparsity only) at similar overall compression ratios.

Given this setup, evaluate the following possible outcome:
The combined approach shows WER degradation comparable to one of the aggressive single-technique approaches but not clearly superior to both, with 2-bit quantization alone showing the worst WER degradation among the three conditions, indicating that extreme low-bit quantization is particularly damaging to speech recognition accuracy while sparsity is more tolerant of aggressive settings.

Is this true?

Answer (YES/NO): NO